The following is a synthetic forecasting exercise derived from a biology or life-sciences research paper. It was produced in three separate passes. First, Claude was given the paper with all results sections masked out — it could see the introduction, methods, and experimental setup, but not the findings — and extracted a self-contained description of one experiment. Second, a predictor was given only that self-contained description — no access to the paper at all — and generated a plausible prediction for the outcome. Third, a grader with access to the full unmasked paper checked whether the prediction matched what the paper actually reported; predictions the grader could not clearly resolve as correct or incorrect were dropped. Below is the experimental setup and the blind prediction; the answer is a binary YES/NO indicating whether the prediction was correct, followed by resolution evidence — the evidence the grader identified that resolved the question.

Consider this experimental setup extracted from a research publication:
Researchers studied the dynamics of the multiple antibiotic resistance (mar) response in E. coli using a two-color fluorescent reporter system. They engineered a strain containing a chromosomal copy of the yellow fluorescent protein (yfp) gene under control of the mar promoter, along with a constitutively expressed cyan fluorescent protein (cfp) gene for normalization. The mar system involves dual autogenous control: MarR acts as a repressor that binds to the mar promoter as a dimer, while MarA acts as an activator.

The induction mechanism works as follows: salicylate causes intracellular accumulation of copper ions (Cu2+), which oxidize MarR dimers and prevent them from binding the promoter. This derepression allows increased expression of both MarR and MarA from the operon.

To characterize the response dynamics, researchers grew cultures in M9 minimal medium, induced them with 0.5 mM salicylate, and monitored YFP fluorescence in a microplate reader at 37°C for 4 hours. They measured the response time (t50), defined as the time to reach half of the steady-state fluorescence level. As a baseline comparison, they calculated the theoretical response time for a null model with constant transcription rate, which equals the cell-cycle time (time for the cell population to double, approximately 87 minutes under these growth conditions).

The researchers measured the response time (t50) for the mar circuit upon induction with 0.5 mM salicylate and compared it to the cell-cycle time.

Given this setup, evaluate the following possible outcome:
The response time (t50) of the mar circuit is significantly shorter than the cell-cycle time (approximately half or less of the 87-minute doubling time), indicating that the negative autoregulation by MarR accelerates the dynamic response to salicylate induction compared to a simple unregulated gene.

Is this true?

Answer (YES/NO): YES